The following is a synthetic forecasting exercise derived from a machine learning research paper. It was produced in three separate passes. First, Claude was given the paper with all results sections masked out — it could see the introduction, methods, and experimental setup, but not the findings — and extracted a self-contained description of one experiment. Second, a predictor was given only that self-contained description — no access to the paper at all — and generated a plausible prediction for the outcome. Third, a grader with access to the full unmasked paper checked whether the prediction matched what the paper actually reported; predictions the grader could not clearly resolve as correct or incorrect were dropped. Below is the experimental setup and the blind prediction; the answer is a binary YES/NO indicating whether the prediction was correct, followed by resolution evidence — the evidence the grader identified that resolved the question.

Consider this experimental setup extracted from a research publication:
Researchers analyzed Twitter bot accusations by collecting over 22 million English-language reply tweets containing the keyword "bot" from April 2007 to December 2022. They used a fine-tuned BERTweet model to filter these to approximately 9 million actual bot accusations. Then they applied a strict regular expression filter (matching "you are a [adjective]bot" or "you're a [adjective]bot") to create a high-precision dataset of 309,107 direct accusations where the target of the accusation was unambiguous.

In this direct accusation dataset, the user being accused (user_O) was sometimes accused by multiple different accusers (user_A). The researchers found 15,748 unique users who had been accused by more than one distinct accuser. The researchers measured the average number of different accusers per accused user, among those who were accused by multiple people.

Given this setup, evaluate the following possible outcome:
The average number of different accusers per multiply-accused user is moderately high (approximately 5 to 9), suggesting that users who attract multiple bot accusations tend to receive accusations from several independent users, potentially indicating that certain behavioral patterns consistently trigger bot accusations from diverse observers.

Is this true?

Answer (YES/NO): NO